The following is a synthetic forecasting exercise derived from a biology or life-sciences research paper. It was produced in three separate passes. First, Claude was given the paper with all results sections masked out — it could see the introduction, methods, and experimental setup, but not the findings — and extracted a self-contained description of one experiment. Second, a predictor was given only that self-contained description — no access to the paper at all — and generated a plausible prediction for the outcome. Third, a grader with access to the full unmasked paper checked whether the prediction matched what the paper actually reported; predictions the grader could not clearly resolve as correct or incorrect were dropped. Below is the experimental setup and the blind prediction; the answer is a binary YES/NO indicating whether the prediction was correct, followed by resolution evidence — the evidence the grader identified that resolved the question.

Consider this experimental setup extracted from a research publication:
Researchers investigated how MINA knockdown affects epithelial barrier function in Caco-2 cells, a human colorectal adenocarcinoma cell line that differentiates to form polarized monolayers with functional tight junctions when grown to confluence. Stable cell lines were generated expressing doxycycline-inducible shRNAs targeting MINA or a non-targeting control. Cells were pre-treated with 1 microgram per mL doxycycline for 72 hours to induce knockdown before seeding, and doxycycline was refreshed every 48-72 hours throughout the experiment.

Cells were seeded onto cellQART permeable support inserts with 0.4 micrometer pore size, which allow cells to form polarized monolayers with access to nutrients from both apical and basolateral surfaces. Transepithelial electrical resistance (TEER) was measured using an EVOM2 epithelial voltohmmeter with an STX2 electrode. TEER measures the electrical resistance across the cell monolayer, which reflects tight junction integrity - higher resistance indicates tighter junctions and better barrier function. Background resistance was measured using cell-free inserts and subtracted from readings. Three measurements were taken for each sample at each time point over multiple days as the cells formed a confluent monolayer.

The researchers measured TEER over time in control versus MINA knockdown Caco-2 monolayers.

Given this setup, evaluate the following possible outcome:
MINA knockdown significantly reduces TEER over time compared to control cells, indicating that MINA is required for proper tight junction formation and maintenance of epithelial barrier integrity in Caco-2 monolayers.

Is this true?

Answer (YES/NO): YES